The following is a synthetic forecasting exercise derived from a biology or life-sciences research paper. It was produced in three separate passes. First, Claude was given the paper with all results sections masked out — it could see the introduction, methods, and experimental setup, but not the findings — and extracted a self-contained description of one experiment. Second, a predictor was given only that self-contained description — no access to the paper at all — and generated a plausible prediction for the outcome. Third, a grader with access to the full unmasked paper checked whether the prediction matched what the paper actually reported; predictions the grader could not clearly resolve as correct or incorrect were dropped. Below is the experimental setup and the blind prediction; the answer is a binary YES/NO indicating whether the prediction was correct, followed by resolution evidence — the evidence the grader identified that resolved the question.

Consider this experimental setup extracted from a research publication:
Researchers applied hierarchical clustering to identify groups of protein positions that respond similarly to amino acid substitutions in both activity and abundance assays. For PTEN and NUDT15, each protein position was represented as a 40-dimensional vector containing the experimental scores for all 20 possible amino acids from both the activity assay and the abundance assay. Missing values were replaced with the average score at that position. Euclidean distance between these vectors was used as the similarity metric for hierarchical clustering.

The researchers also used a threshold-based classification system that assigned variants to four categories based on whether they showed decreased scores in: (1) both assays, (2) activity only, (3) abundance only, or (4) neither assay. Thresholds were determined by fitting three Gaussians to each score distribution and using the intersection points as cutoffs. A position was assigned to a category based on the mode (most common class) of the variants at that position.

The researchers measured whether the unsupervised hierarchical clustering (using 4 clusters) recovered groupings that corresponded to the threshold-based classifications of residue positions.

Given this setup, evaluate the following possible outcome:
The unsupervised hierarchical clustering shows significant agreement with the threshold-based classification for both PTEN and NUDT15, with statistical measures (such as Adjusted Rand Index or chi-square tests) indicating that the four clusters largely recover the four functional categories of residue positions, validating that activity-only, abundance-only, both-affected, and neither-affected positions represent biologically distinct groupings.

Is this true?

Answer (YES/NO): NO